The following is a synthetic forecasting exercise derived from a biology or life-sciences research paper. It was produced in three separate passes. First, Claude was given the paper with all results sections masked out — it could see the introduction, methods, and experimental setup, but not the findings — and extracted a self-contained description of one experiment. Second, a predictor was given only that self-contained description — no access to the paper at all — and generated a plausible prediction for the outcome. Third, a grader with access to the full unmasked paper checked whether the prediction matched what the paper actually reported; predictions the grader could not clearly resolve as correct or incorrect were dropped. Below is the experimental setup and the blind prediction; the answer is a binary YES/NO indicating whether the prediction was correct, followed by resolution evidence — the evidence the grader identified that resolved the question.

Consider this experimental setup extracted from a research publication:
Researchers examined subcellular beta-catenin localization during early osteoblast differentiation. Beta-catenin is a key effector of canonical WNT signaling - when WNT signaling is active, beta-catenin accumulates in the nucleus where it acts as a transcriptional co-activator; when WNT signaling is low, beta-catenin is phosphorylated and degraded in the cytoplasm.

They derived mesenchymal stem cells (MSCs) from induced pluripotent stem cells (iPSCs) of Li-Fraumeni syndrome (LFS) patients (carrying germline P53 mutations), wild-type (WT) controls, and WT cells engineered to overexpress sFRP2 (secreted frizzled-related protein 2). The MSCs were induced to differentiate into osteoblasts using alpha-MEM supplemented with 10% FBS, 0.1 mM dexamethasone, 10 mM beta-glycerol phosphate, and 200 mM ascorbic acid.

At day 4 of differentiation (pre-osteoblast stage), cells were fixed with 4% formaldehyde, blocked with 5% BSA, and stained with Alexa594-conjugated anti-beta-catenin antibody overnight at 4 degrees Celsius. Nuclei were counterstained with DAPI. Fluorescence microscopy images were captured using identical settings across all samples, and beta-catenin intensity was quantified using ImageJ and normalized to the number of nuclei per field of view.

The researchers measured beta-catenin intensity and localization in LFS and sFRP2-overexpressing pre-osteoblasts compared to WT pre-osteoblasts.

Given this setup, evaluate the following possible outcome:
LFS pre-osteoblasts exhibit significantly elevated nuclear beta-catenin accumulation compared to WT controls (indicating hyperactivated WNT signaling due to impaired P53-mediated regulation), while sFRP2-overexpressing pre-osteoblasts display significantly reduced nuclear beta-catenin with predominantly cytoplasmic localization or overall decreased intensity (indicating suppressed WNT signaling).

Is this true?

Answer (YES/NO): NO